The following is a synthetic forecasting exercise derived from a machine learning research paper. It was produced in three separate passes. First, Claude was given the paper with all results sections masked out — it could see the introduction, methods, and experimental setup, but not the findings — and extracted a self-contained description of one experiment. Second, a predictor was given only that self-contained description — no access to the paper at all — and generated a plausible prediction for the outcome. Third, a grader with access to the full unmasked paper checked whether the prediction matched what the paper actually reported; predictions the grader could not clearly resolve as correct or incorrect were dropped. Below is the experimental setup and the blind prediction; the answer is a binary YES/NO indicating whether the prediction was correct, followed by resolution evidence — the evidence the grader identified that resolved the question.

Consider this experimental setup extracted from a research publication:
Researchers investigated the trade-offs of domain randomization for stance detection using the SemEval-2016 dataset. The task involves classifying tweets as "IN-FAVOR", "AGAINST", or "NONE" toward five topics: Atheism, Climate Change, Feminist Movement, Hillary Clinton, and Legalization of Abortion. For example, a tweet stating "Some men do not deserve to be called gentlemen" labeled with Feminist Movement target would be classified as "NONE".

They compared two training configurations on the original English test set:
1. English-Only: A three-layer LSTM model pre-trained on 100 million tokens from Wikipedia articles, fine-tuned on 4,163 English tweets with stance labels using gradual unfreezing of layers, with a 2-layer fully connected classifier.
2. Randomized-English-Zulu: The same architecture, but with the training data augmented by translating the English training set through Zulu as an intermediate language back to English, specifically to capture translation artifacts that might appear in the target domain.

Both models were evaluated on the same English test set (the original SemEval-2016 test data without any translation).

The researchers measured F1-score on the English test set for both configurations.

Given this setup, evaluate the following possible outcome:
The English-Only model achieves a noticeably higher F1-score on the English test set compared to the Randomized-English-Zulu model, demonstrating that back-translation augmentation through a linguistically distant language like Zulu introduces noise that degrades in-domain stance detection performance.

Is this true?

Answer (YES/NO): NO